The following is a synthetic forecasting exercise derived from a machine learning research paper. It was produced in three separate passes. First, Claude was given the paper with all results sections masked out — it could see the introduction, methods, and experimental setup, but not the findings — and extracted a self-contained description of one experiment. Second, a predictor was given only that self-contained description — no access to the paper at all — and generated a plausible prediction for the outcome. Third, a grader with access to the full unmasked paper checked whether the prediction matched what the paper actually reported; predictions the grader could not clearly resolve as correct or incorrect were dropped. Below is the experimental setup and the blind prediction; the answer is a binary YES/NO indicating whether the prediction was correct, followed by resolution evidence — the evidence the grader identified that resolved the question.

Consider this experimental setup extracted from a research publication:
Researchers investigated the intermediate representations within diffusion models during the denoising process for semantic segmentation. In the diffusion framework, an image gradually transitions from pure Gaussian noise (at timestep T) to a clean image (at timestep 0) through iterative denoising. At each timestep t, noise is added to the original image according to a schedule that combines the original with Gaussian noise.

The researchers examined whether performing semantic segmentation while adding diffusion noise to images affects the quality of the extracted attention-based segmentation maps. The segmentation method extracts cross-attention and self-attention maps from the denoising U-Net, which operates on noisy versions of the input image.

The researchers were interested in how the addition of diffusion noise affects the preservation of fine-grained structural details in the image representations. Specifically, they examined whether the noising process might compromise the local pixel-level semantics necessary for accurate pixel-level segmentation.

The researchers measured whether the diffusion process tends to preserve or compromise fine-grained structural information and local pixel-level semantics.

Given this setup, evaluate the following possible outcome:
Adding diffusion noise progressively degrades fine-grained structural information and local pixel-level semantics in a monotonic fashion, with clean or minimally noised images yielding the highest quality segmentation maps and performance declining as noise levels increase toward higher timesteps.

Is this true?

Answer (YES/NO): NO